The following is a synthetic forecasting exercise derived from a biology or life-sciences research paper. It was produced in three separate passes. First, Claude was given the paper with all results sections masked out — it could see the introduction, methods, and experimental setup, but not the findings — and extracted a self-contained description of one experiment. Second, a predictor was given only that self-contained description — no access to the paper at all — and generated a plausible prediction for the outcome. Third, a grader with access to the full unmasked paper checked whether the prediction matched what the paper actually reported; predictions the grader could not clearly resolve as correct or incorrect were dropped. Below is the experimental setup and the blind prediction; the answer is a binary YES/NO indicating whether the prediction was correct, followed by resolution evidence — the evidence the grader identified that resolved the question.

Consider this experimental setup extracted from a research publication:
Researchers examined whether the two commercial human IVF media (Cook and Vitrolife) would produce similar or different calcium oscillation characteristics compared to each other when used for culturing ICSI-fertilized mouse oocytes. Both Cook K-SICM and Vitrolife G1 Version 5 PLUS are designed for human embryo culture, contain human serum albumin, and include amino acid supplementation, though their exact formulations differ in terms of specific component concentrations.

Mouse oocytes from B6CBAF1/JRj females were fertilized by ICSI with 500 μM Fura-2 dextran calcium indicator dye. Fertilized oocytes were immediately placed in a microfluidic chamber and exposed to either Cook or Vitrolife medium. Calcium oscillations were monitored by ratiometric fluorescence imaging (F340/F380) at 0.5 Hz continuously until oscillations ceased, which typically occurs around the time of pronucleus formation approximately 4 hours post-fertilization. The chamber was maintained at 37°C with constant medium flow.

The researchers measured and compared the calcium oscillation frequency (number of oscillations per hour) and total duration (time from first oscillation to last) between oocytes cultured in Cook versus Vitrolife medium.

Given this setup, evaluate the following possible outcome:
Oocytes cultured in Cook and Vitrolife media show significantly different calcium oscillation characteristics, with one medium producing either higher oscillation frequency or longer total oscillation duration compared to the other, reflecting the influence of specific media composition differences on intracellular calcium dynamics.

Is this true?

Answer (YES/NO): NO